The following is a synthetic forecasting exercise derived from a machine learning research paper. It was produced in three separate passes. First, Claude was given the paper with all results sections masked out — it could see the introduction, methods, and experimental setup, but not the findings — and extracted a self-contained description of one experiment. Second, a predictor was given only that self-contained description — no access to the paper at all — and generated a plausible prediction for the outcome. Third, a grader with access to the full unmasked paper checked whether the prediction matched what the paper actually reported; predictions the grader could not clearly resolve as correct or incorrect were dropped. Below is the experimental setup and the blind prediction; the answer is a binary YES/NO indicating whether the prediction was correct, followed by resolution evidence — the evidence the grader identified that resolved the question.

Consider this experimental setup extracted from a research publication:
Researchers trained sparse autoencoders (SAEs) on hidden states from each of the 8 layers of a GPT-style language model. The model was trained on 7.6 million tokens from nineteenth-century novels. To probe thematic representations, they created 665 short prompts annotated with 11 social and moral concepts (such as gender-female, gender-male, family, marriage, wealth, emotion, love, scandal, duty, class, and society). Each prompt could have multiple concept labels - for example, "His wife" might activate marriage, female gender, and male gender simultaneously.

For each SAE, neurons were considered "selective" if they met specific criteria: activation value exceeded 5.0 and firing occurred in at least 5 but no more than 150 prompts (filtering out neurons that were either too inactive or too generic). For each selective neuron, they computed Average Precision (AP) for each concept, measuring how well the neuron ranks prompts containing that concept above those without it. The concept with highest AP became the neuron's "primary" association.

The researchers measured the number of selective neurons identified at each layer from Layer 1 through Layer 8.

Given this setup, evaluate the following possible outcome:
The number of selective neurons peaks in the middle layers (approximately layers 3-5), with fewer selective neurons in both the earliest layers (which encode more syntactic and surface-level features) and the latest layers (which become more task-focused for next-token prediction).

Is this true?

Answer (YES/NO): NO